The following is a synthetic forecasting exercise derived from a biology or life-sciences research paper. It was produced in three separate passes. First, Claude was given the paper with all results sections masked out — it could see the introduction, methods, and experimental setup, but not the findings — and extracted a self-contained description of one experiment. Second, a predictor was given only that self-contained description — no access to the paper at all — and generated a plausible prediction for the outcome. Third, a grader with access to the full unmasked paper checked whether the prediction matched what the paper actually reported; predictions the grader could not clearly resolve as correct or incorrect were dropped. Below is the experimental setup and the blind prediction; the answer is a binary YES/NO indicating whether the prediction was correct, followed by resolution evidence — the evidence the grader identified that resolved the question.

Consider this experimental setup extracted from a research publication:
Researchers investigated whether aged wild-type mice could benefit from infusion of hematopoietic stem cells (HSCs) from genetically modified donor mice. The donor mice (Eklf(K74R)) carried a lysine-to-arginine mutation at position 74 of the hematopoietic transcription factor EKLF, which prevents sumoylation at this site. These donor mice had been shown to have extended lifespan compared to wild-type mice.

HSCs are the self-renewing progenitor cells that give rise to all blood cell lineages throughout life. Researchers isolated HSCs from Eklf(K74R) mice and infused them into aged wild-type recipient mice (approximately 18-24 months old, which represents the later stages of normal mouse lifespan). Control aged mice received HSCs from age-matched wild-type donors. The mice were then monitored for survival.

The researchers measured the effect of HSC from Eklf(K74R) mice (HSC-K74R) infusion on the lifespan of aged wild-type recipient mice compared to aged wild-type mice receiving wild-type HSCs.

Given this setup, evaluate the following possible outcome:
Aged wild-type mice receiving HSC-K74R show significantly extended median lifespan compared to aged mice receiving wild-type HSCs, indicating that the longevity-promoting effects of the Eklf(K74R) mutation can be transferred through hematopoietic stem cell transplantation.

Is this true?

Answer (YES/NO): YES